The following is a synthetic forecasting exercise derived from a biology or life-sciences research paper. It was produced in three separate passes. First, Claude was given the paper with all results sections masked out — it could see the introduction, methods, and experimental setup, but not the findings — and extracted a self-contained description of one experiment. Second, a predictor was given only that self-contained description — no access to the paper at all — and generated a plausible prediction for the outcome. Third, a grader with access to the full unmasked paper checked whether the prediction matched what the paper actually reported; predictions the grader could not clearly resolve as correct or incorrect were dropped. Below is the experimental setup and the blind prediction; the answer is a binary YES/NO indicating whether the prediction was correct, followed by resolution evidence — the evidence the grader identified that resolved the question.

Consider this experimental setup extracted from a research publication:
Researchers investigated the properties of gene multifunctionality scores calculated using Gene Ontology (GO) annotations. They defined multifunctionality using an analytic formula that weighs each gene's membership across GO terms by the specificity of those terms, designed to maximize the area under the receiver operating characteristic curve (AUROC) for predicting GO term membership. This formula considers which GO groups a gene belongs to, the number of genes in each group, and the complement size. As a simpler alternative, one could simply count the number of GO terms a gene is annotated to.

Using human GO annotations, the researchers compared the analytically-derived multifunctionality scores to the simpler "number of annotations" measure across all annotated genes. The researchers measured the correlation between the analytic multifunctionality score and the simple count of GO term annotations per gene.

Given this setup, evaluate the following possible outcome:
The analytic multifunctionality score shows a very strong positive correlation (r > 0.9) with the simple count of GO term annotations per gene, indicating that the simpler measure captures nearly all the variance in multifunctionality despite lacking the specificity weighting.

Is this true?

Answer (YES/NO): YES